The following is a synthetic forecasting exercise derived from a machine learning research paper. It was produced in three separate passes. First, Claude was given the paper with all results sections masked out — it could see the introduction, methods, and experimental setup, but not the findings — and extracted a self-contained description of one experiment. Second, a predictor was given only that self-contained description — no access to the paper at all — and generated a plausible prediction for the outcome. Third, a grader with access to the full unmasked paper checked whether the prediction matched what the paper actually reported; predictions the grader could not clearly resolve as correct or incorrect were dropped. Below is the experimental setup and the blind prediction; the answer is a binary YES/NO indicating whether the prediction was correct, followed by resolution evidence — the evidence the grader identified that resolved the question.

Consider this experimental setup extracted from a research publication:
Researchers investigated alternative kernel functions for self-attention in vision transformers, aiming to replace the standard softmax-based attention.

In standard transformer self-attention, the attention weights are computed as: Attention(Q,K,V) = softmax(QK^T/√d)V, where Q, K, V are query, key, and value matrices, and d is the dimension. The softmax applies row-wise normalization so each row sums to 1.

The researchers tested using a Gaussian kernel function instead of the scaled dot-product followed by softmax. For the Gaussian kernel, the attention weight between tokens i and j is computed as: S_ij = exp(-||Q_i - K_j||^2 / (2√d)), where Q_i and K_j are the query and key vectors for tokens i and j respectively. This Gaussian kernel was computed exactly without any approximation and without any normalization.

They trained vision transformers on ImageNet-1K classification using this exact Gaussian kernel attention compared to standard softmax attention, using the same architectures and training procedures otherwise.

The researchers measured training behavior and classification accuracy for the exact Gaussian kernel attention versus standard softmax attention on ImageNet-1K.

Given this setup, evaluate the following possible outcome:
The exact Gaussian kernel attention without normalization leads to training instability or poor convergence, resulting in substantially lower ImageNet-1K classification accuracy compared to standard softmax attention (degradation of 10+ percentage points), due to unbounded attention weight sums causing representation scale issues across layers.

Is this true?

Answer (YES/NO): NO